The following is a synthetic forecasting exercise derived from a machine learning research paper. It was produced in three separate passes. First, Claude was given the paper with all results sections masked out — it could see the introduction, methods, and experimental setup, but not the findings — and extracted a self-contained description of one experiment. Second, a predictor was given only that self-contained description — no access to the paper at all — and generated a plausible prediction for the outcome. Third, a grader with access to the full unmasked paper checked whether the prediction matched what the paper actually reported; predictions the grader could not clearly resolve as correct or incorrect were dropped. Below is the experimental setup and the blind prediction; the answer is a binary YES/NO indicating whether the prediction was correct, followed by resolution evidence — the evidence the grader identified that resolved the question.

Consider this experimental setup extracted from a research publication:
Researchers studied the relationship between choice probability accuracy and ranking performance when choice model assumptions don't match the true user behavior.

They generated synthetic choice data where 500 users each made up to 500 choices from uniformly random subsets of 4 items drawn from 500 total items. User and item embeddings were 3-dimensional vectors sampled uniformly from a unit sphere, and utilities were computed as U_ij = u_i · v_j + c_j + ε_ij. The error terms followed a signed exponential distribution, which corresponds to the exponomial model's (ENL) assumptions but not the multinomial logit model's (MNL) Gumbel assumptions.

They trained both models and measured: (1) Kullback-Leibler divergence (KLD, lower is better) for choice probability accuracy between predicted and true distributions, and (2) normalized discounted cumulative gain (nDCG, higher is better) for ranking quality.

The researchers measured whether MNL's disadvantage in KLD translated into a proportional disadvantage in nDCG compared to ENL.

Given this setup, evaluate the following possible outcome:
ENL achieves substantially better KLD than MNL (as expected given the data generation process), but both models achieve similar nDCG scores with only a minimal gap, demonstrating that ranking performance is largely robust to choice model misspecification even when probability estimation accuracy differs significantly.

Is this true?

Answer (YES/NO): YES